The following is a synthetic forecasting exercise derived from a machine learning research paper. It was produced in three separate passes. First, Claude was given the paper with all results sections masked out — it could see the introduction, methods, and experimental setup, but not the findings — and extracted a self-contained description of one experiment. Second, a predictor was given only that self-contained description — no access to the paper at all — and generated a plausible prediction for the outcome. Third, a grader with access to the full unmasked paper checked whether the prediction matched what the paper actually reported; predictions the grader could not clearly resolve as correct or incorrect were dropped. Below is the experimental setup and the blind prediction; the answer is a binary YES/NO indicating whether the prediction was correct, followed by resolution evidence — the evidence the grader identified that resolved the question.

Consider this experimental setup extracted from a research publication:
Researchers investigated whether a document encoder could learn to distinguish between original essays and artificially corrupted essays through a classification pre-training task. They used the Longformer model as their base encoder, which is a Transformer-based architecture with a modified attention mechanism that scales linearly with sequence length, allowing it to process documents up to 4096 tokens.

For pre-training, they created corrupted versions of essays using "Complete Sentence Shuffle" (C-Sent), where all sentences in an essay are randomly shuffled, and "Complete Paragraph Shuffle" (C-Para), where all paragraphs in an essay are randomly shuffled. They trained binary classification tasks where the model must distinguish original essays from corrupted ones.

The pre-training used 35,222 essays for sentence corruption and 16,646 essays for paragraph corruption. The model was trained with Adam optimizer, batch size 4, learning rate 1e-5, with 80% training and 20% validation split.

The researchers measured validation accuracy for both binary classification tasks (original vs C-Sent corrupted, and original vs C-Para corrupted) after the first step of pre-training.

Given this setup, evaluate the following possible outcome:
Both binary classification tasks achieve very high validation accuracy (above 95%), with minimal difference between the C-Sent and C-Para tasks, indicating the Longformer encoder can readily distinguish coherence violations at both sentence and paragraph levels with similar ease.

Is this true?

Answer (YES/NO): NO